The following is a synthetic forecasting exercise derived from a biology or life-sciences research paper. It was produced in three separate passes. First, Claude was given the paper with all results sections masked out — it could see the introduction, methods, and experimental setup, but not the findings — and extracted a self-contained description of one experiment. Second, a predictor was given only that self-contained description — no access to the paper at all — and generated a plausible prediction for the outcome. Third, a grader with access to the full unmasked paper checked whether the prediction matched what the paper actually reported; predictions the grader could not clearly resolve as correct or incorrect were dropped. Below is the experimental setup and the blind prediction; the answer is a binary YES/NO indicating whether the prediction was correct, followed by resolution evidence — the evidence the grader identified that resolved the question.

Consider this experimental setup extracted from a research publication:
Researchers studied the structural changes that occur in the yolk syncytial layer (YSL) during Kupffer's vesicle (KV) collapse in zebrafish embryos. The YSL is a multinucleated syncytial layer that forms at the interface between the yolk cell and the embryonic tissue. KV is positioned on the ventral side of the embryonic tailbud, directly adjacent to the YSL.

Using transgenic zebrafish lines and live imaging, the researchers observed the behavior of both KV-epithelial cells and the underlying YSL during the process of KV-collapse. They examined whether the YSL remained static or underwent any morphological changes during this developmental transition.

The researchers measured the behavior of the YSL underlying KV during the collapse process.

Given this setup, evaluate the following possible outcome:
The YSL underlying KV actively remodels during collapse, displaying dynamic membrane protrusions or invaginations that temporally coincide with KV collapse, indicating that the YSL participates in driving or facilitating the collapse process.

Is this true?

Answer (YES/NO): YES